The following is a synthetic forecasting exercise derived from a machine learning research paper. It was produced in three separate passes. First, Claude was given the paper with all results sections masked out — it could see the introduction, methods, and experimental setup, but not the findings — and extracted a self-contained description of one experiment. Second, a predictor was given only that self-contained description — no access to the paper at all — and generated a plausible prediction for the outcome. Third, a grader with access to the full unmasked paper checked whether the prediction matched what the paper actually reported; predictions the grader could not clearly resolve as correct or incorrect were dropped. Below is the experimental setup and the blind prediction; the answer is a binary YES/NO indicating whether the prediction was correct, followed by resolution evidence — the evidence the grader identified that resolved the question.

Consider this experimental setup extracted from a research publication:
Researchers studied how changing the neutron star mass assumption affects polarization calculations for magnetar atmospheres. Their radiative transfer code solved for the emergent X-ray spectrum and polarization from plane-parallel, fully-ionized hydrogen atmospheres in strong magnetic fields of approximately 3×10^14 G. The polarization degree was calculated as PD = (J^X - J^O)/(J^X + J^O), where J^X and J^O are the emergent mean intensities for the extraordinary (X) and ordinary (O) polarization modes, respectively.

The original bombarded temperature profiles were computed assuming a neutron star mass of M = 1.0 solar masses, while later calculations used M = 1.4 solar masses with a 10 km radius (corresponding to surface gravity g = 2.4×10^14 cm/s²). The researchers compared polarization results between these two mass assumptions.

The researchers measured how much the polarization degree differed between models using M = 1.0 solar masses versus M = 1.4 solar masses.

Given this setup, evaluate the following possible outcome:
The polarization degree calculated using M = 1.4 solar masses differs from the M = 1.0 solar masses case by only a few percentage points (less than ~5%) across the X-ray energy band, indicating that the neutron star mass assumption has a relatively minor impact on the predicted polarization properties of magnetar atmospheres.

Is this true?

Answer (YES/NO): YES